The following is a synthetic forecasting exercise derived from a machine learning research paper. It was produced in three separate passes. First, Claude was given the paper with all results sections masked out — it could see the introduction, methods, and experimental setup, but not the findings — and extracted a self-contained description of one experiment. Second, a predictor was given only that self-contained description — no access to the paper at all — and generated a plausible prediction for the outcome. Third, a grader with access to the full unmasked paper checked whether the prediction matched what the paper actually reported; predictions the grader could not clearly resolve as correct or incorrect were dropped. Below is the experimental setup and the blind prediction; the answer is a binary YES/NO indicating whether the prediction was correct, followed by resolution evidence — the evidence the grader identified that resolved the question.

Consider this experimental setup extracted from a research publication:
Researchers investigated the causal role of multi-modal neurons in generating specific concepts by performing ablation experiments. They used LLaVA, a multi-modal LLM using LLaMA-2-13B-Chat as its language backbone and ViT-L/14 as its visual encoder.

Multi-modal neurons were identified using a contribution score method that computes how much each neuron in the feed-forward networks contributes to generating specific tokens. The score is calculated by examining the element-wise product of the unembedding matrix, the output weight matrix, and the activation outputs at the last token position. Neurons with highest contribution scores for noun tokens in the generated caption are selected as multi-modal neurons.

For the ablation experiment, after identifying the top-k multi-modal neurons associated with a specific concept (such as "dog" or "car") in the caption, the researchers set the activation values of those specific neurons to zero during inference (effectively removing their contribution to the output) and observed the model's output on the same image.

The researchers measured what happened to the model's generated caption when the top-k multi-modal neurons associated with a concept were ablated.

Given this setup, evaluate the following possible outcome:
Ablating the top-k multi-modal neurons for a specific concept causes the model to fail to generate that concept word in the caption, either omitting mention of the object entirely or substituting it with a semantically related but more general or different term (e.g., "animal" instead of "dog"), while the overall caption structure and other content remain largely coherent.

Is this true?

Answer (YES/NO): NO